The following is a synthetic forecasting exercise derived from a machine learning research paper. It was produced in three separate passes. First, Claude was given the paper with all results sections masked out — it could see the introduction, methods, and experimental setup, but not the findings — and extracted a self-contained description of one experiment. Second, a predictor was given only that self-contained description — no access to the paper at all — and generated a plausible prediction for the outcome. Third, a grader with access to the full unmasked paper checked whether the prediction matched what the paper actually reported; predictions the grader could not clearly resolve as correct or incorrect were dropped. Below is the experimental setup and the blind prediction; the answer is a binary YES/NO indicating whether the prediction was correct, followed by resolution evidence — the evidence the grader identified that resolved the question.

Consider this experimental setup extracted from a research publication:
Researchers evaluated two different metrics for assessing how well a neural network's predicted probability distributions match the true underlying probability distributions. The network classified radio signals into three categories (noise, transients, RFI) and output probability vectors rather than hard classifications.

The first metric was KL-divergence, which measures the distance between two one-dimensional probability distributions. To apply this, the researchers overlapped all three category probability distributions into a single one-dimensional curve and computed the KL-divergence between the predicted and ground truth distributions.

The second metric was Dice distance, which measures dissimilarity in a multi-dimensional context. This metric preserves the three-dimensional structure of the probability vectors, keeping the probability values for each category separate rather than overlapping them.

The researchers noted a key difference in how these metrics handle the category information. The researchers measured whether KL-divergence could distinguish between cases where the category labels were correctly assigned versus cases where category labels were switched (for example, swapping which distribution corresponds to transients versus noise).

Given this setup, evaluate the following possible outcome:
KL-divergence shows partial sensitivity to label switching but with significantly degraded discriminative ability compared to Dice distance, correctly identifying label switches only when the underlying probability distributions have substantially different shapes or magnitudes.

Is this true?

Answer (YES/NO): NO